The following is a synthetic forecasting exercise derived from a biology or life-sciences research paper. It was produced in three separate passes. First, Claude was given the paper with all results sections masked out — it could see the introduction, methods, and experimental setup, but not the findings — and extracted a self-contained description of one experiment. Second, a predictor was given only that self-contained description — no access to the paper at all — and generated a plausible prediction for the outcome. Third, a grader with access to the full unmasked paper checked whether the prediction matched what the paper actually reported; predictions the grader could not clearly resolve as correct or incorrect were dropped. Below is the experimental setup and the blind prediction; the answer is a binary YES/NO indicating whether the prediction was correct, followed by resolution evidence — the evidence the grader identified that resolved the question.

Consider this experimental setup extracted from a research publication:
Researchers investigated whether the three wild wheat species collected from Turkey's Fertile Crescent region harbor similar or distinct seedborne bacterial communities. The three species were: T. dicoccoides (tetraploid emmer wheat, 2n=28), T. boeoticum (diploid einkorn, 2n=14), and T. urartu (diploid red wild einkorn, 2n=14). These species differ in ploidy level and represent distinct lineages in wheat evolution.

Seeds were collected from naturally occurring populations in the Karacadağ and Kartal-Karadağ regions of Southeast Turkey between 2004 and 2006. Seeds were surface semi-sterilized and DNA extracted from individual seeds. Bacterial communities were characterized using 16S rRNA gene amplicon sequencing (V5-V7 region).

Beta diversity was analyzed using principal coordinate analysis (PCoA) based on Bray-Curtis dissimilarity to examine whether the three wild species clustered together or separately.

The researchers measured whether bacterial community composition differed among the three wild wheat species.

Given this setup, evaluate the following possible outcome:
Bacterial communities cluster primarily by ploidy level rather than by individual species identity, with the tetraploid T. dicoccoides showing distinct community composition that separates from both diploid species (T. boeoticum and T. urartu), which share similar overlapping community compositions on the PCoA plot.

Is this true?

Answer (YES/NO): NO